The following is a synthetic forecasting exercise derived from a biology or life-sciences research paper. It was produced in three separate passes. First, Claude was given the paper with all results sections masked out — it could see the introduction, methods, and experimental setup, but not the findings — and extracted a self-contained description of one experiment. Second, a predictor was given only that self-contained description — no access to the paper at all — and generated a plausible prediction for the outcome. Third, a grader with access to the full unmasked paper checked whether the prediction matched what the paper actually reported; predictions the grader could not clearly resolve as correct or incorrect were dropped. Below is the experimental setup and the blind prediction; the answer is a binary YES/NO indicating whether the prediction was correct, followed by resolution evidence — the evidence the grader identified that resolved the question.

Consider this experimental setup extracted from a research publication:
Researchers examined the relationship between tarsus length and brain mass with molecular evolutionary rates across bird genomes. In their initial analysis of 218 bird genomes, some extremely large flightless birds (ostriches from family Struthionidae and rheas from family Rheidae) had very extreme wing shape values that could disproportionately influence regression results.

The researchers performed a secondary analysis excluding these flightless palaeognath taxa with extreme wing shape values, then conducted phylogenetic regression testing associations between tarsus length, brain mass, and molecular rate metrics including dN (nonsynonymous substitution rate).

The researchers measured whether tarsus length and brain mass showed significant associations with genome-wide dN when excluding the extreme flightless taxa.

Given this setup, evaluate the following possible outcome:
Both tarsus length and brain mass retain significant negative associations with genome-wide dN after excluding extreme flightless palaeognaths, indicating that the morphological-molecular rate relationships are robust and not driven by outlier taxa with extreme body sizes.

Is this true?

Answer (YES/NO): NO